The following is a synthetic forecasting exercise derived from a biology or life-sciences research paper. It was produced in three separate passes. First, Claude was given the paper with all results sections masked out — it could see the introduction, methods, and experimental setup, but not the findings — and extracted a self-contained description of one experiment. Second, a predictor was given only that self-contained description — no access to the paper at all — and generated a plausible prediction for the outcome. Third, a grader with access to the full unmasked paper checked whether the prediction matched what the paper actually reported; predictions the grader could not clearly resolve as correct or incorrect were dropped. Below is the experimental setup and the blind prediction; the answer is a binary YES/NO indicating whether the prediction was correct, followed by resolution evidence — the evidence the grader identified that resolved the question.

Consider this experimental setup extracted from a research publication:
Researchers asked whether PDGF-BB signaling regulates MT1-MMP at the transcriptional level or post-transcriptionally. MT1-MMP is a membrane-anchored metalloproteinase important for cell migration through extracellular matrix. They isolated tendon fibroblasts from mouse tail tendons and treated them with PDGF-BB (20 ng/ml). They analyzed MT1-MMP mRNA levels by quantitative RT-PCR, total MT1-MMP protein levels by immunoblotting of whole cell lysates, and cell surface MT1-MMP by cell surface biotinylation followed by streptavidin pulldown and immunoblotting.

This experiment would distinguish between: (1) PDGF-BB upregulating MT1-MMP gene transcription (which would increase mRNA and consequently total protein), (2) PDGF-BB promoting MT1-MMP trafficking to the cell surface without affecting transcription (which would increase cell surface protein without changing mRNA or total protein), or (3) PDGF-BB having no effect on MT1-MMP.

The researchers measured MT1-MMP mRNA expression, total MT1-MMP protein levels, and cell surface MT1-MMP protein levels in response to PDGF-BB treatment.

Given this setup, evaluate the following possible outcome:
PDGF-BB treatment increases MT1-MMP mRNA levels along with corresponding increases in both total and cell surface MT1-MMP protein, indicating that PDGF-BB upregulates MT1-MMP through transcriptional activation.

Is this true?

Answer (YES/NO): NO